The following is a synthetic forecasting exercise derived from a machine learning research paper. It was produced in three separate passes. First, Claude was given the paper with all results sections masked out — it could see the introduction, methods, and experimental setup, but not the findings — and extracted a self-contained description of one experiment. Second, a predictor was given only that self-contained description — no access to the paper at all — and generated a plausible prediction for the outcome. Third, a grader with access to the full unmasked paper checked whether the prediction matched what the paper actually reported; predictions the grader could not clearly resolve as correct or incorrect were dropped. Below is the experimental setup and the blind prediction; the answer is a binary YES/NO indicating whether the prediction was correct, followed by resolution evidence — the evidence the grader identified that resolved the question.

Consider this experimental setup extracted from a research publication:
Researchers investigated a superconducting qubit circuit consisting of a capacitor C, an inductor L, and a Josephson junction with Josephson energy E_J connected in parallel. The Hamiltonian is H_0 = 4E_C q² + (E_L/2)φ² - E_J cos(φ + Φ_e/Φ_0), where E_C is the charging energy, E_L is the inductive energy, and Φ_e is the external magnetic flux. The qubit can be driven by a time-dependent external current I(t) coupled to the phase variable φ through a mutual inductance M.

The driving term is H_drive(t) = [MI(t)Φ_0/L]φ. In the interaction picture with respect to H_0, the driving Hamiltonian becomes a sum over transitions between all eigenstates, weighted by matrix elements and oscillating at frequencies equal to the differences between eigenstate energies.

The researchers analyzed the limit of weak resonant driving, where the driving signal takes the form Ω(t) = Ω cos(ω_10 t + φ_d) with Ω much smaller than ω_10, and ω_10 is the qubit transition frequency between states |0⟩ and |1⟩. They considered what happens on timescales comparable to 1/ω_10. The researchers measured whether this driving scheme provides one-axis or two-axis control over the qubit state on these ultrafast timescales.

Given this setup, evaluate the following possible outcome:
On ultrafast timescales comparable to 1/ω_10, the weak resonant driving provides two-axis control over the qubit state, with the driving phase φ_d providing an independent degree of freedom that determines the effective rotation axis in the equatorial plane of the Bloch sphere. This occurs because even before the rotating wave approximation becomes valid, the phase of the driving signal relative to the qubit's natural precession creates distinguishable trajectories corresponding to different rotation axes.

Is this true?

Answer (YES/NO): NO